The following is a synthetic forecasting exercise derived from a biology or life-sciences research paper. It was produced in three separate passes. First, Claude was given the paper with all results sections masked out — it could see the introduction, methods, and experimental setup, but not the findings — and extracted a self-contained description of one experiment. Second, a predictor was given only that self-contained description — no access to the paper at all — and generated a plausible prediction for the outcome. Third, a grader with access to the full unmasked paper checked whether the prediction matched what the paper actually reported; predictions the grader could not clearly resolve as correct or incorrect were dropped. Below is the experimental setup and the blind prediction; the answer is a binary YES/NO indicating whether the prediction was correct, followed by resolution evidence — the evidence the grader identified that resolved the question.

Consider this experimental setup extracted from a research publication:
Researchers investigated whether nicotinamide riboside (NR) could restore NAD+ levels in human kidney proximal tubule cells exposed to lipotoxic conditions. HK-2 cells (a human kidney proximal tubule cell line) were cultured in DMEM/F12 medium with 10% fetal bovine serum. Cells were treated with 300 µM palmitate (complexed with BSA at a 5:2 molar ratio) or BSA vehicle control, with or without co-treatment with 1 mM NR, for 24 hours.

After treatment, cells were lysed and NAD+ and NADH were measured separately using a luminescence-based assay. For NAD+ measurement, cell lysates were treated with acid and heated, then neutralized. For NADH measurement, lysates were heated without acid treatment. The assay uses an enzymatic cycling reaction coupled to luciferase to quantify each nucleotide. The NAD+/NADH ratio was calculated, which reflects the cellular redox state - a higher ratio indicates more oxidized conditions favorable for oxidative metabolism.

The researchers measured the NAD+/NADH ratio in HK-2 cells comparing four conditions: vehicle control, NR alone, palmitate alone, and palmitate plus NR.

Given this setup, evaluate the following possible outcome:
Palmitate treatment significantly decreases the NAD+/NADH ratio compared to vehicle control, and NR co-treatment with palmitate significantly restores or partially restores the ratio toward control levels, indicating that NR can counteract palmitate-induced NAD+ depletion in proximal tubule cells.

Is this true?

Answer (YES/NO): YES